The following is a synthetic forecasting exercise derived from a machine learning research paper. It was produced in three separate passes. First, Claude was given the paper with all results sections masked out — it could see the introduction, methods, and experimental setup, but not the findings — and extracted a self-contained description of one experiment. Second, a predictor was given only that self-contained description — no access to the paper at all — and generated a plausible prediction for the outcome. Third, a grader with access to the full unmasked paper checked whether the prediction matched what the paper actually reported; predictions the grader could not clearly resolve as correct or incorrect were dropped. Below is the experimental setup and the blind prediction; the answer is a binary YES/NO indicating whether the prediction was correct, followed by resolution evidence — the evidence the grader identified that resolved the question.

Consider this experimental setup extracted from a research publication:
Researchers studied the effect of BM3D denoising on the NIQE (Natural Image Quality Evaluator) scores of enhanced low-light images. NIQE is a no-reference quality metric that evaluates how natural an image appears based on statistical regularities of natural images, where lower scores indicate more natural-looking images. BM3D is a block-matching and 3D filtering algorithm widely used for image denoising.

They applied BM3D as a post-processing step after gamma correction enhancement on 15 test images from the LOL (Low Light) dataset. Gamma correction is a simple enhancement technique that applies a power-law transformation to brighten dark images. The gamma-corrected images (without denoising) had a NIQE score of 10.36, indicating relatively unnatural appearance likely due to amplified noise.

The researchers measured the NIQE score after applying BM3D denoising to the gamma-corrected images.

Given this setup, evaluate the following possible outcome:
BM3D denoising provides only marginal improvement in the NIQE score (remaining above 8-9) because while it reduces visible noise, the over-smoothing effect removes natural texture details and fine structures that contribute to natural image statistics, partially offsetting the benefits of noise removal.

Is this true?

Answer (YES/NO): NO